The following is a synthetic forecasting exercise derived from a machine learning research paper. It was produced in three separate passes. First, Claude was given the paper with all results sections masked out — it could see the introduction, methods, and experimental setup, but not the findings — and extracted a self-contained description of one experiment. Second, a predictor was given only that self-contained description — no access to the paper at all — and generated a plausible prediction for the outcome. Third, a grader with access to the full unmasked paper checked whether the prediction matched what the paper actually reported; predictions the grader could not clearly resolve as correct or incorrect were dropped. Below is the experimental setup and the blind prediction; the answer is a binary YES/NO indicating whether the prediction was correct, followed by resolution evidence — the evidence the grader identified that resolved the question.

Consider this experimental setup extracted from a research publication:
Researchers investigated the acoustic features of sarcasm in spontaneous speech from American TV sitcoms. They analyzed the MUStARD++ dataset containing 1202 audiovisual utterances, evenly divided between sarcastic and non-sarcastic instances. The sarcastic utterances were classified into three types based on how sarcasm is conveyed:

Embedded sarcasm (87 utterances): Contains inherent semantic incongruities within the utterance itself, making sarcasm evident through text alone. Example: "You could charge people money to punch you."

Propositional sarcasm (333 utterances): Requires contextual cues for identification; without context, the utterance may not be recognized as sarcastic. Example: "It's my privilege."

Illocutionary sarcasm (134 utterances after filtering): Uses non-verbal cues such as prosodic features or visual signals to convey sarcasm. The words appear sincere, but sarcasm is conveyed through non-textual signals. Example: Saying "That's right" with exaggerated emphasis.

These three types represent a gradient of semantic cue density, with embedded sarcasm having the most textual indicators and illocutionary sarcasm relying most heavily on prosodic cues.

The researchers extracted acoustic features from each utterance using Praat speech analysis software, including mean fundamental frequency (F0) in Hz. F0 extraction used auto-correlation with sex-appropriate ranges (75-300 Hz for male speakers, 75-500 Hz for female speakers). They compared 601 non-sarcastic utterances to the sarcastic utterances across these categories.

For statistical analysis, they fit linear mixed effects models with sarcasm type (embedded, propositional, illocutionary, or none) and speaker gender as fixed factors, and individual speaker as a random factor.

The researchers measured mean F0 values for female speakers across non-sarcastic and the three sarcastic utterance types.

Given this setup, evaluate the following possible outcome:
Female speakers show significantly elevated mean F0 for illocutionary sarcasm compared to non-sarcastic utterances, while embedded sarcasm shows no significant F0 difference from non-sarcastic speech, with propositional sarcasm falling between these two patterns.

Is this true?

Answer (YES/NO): NO